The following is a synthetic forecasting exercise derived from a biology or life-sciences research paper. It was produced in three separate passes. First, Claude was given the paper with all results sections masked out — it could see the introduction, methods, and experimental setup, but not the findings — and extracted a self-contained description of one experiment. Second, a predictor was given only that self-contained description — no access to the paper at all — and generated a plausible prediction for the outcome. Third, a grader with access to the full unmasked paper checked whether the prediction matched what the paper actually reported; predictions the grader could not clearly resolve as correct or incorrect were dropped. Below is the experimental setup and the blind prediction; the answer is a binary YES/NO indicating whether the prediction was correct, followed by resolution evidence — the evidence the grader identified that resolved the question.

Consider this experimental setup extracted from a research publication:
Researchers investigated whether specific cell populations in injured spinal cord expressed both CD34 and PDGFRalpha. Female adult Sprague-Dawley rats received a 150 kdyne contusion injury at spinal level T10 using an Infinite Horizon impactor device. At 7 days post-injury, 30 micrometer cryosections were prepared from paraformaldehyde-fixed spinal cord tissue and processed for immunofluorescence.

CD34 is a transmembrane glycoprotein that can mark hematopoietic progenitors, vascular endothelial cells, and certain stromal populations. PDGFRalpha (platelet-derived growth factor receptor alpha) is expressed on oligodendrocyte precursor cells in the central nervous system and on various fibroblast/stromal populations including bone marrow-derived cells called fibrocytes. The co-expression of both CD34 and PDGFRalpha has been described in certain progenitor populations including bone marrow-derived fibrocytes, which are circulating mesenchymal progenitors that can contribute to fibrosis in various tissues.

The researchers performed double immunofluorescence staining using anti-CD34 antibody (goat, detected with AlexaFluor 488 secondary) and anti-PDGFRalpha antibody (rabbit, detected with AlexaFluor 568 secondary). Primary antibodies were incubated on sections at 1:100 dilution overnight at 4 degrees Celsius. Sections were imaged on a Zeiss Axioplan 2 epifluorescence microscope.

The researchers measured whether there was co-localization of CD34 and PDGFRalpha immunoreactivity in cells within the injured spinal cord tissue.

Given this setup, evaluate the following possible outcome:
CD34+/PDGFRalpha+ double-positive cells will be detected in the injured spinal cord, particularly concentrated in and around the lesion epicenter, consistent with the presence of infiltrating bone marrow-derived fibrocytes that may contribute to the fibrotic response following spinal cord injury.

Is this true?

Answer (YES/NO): NO